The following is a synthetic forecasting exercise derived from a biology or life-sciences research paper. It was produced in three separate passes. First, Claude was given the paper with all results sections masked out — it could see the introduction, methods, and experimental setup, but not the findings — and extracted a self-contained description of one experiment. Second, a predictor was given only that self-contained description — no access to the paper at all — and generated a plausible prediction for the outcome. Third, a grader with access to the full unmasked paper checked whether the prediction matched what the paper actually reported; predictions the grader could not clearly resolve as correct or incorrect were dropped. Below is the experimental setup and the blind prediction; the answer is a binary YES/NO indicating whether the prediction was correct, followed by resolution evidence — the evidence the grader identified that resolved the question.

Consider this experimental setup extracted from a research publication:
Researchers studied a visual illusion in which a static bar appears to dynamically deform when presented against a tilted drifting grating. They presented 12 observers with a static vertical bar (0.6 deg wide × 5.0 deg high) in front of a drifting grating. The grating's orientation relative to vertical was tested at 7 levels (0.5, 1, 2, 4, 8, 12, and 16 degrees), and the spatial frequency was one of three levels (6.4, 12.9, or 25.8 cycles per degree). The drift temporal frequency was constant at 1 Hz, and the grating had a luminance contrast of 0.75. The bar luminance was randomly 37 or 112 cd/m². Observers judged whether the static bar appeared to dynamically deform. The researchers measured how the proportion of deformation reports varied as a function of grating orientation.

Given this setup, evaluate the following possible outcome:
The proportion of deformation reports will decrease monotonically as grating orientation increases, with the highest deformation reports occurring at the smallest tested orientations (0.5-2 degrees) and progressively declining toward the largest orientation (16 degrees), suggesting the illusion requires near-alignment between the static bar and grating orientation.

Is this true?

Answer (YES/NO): NO